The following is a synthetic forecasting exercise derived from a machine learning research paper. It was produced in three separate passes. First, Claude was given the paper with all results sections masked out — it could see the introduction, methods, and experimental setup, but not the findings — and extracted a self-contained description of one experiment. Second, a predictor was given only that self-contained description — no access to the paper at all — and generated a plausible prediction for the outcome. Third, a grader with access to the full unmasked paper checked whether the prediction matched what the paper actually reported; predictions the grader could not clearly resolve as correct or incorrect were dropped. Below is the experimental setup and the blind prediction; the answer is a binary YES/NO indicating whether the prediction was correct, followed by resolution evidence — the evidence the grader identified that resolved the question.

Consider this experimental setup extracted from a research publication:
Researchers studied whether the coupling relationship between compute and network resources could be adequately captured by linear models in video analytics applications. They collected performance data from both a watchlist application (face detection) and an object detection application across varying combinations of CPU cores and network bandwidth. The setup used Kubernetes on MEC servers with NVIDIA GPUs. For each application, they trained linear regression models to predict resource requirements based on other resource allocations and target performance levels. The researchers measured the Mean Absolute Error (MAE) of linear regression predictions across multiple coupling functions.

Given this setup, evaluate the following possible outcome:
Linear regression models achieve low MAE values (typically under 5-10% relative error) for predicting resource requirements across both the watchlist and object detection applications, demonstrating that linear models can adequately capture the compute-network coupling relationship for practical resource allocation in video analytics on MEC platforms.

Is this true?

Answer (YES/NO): NO